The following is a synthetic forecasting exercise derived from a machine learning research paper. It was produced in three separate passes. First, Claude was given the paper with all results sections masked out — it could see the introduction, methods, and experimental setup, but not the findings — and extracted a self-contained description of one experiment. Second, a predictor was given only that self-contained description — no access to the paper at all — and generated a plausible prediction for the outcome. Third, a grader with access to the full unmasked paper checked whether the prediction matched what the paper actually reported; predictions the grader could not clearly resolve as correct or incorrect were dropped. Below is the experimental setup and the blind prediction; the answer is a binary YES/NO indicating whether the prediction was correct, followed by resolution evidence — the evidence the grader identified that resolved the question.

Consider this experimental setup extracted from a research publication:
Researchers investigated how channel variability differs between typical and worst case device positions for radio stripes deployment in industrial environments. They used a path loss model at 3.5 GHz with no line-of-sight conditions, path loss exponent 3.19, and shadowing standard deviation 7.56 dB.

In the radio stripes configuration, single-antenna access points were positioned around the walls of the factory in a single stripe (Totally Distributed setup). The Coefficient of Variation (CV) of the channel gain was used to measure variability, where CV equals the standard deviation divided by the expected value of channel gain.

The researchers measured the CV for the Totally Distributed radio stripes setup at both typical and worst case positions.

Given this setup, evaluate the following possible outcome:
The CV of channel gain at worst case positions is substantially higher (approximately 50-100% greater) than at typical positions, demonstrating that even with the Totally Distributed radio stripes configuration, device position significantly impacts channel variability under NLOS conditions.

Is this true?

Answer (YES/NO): NO